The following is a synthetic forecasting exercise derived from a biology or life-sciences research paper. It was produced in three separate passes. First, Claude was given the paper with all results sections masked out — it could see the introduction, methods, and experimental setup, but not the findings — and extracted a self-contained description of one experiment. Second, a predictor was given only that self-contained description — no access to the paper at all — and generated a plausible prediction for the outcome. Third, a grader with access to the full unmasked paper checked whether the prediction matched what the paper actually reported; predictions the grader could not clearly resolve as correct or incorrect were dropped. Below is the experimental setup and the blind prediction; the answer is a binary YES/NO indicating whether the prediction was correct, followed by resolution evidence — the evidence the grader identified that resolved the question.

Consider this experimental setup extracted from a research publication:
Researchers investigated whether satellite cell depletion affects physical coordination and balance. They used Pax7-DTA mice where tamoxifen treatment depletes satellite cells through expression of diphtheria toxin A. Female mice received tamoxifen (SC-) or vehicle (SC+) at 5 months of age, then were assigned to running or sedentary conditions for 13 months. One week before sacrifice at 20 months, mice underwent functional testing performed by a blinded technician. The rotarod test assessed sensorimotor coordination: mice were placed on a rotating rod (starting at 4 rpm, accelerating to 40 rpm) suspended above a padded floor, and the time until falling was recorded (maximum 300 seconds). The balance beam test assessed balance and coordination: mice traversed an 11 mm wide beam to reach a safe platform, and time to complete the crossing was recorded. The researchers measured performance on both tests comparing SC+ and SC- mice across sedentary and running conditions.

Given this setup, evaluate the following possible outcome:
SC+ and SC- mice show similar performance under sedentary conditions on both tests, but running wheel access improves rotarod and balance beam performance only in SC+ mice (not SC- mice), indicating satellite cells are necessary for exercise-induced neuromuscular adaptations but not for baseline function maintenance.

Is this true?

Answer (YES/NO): NO